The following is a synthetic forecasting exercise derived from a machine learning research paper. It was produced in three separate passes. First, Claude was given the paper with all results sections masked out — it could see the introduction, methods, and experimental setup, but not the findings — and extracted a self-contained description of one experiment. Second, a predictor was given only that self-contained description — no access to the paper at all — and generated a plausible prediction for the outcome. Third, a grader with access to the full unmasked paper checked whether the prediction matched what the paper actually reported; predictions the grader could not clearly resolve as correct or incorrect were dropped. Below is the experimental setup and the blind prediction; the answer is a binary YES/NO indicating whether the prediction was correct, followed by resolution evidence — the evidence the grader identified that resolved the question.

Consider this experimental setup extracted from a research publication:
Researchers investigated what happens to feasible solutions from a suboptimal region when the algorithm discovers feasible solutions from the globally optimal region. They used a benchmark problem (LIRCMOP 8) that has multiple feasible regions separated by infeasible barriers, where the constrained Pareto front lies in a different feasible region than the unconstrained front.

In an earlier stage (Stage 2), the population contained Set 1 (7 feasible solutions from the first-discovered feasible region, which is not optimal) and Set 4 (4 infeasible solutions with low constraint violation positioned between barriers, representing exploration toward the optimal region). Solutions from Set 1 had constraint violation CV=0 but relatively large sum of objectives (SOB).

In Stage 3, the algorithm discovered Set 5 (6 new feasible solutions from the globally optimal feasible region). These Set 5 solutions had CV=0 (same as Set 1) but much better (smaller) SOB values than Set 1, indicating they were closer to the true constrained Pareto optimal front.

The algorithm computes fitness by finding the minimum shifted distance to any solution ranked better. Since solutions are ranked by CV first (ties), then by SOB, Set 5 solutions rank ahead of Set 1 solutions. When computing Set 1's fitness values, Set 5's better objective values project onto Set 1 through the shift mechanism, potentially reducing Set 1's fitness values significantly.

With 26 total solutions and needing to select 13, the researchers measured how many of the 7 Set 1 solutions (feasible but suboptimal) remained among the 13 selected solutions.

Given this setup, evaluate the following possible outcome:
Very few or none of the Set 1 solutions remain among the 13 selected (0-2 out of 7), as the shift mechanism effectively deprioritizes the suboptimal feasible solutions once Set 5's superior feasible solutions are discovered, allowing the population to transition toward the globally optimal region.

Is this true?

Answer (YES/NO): YES